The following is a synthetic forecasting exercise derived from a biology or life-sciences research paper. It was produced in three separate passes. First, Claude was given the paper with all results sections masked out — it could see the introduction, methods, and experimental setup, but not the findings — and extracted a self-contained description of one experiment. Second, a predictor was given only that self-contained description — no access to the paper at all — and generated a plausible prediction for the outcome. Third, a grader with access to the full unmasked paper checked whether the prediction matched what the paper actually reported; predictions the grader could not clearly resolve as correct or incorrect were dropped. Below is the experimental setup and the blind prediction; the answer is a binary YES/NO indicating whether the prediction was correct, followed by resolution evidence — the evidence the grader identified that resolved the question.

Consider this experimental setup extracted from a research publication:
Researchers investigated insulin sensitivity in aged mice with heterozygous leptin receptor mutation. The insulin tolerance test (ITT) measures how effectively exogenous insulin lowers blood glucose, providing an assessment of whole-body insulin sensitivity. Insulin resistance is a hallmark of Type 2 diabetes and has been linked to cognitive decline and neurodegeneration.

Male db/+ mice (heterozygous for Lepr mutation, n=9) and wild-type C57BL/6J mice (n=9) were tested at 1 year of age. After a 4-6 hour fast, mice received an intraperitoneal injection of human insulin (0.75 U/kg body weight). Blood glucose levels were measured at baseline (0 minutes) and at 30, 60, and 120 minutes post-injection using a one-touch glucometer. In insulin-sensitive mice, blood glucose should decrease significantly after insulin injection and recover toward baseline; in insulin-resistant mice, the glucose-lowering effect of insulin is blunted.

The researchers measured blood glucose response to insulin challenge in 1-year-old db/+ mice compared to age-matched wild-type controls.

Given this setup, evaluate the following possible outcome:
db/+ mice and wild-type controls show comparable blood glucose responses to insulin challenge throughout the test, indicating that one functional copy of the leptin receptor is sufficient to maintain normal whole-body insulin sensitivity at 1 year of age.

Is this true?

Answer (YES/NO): NO